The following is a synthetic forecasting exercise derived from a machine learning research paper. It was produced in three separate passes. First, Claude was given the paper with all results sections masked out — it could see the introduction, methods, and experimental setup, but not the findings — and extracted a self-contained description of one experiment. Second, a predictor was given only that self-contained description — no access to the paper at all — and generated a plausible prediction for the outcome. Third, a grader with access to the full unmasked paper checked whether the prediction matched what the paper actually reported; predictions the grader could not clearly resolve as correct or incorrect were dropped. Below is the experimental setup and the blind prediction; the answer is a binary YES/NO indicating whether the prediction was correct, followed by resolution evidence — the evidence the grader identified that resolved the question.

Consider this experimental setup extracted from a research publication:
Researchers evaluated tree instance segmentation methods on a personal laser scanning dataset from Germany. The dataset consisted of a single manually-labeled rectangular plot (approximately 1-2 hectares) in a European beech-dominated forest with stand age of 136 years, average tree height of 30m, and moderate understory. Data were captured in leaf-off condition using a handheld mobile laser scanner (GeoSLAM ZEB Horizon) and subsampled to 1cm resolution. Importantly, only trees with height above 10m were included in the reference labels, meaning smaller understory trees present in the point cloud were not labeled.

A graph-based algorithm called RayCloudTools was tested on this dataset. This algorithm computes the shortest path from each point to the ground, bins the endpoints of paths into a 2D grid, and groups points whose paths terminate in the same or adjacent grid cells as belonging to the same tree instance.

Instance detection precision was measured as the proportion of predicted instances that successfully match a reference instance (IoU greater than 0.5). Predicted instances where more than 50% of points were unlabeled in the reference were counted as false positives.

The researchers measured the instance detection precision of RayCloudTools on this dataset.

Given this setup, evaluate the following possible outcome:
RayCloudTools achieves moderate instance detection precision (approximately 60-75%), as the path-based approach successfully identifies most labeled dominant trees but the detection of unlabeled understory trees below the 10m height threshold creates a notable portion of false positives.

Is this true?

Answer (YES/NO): NO